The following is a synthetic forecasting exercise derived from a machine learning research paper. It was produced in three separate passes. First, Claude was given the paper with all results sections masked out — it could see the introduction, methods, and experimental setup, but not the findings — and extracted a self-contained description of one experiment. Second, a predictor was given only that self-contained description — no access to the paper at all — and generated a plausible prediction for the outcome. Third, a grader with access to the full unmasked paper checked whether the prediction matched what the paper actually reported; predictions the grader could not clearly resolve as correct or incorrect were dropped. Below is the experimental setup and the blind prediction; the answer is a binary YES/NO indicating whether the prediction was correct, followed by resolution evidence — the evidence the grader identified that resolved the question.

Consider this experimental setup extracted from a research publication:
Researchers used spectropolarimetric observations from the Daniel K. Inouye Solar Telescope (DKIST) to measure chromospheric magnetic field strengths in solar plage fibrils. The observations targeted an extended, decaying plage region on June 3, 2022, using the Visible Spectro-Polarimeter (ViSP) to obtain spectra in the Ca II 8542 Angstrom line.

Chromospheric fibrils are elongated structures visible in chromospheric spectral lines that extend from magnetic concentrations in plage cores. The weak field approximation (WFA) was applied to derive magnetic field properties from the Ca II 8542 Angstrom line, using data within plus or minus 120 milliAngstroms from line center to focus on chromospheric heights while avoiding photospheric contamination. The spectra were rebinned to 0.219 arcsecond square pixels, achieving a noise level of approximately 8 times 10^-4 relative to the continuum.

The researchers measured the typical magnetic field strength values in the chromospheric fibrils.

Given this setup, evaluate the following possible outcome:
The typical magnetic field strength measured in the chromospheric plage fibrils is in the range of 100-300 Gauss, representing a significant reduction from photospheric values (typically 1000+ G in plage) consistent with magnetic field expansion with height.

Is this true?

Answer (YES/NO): NO